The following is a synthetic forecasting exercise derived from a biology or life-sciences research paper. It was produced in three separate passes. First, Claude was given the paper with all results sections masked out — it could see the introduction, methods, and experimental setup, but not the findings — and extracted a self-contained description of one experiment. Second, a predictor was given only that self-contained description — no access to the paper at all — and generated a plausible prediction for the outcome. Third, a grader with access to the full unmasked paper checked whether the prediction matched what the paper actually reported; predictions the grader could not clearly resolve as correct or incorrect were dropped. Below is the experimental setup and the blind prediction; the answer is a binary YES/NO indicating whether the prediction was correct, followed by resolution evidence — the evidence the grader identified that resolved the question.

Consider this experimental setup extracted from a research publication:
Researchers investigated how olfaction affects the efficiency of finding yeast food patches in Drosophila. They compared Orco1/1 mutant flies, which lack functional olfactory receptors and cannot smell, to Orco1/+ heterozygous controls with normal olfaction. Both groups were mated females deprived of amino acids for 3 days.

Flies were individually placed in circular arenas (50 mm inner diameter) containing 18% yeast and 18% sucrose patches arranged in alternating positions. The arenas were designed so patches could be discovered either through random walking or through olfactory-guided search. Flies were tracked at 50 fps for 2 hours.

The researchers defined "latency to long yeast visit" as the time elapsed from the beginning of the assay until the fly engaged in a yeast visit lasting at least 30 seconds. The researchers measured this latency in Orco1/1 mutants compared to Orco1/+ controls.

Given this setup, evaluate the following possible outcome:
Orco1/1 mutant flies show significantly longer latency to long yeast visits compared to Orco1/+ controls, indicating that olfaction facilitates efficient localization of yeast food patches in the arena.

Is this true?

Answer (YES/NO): NO